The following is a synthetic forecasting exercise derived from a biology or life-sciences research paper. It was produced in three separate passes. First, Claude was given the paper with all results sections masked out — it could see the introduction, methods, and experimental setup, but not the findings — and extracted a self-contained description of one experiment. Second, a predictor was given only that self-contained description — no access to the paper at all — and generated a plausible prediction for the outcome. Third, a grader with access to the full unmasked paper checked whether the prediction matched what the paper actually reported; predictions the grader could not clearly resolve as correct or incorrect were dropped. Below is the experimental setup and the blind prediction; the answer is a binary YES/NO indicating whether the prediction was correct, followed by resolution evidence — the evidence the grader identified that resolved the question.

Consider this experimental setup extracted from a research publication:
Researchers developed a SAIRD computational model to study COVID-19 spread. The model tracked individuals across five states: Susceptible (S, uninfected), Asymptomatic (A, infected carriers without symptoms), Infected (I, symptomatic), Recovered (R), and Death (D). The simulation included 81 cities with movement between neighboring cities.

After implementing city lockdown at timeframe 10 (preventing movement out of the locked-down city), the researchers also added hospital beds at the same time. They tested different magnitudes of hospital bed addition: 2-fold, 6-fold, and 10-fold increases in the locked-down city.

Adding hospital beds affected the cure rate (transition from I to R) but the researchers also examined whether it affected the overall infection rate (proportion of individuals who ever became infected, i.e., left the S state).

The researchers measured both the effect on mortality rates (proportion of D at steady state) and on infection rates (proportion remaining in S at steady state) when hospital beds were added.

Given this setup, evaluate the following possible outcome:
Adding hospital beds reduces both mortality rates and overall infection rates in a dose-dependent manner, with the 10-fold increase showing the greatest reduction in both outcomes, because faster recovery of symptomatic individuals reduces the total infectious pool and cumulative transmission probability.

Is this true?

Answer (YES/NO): NO